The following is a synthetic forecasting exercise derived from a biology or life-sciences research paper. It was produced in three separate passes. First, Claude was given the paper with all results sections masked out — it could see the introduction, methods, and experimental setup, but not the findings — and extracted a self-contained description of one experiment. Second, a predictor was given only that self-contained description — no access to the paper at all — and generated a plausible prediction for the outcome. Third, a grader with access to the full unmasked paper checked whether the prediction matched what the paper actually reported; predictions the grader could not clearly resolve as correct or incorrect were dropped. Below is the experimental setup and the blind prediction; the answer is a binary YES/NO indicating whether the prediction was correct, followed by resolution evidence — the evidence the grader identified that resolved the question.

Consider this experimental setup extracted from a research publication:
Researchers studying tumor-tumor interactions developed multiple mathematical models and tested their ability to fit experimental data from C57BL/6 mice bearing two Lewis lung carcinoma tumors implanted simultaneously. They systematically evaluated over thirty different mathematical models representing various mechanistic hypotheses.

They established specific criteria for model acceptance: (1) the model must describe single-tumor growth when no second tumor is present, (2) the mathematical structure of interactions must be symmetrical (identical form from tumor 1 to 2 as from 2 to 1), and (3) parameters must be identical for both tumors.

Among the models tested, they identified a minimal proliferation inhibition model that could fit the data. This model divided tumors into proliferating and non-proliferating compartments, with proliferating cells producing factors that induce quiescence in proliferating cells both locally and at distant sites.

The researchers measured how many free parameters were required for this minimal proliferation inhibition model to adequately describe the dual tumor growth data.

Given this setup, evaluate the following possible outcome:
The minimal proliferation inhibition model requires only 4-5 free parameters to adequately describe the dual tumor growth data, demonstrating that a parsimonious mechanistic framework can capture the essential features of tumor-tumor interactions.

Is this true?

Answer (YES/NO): YES